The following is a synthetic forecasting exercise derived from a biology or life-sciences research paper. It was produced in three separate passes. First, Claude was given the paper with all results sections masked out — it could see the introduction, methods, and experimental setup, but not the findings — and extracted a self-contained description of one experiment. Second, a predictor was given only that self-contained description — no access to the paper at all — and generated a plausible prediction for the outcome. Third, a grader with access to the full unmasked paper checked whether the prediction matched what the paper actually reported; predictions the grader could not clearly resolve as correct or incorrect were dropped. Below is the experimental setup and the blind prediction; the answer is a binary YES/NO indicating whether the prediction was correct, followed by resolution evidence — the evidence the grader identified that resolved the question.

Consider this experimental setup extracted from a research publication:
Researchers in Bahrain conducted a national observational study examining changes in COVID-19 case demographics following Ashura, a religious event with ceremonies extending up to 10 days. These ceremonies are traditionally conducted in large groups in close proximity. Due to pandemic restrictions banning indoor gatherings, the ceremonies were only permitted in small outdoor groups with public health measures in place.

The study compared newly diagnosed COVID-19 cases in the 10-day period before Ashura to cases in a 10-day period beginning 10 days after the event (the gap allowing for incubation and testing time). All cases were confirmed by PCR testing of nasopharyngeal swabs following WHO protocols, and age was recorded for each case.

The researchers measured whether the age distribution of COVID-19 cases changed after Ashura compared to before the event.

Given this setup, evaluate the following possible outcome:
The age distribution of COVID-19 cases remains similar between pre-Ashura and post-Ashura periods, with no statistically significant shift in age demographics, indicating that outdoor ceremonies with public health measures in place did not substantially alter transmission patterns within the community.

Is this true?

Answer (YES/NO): NO